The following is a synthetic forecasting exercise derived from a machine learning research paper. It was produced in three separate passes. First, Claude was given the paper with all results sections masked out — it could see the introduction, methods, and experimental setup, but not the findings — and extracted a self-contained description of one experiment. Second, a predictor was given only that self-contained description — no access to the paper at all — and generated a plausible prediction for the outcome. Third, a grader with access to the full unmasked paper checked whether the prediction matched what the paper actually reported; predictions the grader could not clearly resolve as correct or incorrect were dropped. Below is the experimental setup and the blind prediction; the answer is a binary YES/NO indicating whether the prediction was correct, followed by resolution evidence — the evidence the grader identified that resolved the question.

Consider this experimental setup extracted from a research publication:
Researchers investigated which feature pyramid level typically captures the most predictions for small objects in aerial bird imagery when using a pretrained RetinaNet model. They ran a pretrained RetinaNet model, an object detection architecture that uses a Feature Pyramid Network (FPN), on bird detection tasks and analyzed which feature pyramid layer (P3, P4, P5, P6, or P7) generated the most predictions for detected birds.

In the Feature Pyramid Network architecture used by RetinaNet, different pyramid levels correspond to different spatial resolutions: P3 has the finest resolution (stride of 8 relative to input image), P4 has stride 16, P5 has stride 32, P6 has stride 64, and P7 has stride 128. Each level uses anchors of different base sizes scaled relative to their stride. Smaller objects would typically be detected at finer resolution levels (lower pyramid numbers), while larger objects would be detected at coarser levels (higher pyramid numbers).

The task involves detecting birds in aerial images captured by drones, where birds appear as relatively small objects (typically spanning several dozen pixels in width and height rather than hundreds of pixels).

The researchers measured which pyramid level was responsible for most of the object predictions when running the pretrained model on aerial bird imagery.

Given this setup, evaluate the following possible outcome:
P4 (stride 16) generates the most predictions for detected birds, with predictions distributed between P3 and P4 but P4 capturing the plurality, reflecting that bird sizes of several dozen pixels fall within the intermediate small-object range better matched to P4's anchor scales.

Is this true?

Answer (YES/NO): NO